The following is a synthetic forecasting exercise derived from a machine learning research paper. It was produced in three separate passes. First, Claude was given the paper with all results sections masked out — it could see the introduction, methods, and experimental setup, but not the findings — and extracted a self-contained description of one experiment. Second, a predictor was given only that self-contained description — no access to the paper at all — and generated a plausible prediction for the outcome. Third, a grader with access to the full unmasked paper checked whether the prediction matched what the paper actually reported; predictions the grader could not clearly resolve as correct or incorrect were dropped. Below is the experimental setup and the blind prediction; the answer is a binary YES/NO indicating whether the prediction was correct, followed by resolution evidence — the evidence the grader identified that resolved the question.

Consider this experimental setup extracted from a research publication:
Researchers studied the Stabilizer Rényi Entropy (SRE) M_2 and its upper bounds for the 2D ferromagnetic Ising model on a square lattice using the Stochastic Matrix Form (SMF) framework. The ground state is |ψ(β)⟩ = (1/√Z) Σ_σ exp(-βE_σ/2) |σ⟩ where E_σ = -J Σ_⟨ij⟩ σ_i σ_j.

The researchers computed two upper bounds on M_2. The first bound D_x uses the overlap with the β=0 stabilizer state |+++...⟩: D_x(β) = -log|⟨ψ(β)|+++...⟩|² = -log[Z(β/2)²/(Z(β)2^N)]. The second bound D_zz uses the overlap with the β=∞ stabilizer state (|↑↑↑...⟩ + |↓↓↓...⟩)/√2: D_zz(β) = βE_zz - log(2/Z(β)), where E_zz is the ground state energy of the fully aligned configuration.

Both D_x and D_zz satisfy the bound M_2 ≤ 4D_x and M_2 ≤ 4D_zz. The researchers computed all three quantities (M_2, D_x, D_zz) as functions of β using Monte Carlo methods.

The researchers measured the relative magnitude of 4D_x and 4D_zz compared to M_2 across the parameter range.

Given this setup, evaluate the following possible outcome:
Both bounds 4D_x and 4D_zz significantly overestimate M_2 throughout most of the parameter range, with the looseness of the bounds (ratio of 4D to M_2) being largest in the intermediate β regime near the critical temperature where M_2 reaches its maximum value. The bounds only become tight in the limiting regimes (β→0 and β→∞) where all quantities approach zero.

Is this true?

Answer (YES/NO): NO